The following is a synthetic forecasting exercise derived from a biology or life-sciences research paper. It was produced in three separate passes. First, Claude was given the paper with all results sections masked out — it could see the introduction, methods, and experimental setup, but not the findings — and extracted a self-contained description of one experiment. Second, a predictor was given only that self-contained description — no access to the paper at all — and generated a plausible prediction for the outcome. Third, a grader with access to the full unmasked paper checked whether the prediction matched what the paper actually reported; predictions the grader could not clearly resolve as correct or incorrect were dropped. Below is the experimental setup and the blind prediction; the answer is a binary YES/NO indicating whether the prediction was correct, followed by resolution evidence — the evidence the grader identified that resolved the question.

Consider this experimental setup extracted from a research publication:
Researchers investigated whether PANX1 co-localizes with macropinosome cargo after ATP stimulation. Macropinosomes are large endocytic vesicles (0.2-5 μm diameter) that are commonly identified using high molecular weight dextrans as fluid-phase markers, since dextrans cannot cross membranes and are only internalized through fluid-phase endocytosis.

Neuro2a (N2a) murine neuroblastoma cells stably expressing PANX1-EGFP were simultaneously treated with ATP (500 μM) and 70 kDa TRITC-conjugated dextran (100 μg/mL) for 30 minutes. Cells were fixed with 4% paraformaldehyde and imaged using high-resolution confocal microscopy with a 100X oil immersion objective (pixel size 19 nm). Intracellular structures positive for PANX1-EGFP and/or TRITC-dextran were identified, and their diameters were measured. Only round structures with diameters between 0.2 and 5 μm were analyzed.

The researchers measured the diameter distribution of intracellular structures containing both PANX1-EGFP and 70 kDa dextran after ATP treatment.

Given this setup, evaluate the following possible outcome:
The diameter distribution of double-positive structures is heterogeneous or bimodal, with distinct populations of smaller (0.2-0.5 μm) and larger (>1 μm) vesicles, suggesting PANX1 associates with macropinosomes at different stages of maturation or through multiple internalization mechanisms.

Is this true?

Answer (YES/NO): NO